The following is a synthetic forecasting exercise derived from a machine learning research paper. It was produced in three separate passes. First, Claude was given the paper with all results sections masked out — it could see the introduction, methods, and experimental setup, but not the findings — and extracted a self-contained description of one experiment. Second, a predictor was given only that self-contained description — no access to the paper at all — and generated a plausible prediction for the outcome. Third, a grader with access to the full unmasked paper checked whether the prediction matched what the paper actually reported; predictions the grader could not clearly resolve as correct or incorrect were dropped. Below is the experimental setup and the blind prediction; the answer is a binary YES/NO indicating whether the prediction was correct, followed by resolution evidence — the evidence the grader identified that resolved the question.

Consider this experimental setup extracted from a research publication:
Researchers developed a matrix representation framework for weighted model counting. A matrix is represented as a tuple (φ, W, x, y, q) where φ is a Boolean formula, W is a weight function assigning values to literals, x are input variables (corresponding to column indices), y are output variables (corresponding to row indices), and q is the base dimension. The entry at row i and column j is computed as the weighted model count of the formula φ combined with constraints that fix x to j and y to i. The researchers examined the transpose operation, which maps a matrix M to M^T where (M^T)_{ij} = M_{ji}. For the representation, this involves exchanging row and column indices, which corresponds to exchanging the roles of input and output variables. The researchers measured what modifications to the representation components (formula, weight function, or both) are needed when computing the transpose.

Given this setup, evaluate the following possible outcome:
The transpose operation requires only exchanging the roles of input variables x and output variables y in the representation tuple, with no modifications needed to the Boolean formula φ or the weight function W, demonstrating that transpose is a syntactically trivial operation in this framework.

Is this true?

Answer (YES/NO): YES